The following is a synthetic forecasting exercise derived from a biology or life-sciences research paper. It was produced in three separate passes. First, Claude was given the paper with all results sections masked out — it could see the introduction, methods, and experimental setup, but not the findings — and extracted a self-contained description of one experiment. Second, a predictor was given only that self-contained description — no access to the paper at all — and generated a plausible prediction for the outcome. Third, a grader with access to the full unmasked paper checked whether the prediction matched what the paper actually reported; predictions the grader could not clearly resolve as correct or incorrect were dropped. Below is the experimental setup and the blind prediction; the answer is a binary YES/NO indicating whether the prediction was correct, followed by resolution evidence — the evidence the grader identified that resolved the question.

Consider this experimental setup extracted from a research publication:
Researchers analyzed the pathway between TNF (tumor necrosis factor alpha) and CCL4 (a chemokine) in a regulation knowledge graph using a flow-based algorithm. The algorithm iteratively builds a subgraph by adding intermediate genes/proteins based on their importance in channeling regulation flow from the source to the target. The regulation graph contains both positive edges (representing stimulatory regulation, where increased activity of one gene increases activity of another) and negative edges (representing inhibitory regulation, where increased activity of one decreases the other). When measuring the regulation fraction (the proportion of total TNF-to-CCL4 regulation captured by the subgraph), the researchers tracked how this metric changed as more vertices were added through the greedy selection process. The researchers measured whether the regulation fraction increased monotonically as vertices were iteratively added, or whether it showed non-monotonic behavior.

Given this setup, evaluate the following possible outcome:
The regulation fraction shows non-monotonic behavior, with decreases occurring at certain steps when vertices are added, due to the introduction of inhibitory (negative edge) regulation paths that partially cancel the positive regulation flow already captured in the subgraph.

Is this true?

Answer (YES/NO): YES